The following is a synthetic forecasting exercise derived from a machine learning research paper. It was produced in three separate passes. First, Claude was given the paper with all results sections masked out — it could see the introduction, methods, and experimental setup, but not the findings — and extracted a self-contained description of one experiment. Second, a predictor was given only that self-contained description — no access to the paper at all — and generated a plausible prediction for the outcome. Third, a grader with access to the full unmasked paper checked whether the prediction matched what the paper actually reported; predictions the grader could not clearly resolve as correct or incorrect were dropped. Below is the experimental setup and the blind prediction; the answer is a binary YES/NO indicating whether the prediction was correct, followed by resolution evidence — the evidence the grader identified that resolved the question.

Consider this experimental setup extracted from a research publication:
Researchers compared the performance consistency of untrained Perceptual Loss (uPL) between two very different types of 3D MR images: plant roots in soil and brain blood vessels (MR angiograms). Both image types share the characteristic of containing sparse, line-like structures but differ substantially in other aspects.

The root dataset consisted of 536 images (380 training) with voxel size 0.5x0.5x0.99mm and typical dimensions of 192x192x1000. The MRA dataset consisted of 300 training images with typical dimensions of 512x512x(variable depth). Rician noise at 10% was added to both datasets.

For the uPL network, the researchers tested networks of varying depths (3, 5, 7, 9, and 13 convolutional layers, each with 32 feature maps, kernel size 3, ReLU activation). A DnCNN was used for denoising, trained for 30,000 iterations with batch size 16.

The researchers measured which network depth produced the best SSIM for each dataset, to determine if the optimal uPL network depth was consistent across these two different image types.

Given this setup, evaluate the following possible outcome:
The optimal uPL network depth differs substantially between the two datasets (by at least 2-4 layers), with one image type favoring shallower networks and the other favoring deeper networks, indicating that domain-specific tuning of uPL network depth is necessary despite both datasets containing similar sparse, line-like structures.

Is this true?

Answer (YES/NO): NO